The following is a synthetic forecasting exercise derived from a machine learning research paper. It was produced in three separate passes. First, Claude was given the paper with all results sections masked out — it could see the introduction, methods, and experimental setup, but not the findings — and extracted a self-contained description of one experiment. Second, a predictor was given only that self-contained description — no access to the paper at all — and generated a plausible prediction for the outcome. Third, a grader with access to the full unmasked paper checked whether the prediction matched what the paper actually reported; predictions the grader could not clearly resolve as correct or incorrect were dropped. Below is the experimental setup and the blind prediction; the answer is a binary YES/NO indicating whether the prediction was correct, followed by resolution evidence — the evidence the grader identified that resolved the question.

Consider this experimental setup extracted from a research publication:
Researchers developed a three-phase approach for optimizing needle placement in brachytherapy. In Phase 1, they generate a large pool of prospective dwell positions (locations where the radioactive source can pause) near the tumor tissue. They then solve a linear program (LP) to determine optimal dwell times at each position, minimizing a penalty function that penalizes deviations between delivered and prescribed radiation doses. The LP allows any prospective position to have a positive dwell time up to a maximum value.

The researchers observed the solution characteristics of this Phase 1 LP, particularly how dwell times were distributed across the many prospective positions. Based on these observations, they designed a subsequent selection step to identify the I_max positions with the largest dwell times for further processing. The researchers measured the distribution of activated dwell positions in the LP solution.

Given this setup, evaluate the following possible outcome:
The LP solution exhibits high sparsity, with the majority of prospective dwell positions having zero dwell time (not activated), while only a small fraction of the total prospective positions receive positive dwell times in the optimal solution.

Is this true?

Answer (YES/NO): NO